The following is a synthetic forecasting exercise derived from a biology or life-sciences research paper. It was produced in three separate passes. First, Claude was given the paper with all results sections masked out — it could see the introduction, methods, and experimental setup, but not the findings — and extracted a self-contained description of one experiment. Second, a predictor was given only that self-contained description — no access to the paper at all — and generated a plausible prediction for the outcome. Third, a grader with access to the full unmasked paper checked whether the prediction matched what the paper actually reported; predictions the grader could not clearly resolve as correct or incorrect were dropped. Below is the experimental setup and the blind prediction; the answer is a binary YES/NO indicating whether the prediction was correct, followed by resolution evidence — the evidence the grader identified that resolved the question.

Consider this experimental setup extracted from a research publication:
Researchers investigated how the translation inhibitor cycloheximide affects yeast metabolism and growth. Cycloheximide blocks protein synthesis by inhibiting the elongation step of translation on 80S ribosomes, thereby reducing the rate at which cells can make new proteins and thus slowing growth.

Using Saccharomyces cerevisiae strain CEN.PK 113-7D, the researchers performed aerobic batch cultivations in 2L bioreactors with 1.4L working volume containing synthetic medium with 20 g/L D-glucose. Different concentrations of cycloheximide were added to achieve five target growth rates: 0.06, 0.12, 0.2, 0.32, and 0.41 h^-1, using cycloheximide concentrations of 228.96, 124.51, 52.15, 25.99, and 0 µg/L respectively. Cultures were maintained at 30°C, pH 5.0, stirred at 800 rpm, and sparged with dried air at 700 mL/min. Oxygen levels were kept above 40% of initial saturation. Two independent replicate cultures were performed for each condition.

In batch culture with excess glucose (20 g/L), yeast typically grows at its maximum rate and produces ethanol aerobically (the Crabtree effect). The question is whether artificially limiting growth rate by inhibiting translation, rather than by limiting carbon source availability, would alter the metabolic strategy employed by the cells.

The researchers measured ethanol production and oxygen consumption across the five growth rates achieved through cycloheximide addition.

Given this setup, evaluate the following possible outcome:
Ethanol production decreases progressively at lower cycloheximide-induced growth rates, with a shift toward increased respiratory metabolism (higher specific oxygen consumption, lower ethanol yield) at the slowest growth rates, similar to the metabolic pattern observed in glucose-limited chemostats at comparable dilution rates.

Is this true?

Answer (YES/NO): NO